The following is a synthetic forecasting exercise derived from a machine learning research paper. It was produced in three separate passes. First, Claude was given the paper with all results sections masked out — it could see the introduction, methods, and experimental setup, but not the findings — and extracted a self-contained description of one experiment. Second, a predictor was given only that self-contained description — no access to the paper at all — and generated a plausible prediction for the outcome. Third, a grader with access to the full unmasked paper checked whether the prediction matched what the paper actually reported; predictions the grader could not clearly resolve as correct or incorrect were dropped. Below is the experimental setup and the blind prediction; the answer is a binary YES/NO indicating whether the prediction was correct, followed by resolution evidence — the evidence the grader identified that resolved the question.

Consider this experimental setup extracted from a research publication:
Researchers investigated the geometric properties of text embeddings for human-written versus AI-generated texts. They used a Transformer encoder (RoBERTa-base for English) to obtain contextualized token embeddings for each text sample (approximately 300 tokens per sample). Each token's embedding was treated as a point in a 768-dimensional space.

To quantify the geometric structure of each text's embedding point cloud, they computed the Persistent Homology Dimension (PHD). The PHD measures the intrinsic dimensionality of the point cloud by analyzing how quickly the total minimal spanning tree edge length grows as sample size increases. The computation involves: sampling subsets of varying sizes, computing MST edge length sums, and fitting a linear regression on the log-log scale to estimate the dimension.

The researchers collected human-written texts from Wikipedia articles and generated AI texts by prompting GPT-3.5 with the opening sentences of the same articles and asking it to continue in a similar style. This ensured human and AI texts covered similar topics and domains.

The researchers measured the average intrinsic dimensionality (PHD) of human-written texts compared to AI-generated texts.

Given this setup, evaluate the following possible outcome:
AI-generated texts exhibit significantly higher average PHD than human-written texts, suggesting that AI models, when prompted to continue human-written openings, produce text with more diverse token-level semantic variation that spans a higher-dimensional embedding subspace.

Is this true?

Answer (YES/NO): NO